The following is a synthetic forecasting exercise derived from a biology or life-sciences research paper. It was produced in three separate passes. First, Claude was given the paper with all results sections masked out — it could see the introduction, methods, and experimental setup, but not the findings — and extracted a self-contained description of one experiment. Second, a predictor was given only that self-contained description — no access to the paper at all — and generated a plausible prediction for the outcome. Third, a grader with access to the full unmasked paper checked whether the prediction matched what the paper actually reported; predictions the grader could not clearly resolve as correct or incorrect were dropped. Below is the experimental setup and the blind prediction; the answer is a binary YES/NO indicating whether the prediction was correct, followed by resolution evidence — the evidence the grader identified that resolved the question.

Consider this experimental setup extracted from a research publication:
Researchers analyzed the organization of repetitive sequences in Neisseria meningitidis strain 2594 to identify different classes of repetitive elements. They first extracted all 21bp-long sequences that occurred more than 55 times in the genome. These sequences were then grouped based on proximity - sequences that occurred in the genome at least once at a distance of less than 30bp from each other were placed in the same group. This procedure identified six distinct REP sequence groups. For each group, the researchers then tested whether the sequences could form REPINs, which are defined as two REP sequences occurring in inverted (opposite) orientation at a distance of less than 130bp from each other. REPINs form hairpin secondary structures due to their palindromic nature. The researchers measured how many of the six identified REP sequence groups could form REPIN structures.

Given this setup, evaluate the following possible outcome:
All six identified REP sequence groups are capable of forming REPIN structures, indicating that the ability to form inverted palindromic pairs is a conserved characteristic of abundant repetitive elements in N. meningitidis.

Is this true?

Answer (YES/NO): NO